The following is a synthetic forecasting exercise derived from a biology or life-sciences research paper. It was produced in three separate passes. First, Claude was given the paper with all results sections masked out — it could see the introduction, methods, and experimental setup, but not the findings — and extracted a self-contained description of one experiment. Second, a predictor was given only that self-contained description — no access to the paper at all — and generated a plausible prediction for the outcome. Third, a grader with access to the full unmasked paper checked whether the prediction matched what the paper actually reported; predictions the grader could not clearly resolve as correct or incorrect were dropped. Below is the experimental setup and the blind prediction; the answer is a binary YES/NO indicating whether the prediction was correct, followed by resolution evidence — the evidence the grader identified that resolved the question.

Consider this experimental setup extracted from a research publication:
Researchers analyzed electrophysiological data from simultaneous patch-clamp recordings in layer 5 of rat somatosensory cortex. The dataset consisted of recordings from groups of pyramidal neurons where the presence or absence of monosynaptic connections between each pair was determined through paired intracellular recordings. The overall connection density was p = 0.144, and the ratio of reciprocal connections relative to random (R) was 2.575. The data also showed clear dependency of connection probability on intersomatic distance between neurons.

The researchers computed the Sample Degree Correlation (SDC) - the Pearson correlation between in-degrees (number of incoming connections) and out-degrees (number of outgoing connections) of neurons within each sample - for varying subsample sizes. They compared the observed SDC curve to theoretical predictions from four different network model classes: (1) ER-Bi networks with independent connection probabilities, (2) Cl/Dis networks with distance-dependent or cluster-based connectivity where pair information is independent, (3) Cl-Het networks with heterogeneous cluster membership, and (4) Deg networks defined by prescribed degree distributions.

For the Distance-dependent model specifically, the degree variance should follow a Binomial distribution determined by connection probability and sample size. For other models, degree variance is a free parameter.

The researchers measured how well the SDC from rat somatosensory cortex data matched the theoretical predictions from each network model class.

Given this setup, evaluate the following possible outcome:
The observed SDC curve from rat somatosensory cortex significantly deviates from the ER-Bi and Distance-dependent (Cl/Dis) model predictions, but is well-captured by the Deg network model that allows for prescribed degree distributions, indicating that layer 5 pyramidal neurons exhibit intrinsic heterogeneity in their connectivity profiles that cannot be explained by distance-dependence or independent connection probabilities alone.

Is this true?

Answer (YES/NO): NO